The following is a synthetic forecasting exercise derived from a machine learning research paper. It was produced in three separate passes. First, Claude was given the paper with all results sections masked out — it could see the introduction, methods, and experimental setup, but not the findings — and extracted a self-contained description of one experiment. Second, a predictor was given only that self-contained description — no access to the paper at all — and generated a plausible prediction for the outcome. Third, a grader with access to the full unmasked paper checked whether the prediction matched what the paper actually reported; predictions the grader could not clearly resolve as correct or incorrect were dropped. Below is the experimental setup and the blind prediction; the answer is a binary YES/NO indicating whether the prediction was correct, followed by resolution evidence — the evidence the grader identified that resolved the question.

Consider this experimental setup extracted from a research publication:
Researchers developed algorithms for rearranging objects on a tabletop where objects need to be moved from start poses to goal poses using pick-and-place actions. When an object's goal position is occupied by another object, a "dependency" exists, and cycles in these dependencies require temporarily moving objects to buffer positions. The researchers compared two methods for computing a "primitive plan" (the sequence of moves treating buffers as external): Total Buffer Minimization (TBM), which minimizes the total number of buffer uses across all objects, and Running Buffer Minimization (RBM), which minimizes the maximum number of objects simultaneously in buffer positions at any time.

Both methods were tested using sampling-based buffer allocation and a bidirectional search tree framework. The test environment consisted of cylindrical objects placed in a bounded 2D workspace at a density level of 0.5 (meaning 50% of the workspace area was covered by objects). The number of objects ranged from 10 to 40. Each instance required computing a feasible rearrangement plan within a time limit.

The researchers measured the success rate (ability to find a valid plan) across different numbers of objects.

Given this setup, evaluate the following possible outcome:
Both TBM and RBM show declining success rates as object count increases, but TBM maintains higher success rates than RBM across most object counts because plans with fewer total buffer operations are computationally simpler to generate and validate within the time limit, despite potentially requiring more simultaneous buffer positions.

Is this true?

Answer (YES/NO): NO